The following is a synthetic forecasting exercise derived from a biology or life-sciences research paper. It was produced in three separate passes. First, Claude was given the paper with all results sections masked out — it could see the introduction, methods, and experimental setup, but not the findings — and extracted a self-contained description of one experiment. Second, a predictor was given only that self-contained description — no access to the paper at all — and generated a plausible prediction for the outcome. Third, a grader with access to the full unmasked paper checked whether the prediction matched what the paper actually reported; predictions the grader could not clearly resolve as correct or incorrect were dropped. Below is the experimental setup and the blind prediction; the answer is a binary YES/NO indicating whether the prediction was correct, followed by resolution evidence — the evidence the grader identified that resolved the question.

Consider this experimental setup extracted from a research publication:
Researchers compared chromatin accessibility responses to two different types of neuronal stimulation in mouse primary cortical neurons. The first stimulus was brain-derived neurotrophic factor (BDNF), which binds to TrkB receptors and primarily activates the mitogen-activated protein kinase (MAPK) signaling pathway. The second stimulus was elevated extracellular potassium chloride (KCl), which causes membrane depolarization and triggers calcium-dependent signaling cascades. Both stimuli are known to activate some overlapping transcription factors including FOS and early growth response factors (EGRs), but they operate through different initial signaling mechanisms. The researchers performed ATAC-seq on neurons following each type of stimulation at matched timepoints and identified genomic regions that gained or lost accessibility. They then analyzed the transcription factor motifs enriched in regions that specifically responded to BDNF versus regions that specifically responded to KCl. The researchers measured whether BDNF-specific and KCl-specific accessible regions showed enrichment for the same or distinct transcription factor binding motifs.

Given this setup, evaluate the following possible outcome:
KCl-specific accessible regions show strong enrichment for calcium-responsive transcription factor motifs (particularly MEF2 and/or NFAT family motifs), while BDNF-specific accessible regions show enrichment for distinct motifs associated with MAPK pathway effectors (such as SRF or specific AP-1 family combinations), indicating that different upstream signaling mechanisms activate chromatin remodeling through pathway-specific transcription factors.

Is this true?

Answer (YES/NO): NO